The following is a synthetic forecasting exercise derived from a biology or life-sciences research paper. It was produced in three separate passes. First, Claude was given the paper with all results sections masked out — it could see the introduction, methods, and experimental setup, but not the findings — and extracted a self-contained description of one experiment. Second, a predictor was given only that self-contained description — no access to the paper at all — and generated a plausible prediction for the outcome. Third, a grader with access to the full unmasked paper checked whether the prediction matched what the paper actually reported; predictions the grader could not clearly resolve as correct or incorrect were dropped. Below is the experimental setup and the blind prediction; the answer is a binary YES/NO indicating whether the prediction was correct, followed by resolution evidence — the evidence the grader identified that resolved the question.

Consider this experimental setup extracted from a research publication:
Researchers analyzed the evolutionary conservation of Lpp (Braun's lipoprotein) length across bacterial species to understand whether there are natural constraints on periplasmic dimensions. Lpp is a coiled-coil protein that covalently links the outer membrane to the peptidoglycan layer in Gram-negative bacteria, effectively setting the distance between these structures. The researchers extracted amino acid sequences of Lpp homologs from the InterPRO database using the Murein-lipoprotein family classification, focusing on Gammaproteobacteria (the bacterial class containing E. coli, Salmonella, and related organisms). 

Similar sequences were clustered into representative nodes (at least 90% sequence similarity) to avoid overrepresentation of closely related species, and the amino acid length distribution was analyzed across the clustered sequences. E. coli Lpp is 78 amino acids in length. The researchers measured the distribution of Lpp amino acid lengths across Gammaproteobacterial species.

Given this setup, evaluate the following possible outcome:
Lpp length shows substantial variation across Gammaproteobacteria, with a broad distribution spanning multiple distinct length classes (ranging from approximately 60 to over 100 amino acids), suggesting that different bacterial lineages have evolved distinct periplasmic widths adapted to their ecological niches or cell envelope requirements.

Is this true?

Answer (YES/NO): NO